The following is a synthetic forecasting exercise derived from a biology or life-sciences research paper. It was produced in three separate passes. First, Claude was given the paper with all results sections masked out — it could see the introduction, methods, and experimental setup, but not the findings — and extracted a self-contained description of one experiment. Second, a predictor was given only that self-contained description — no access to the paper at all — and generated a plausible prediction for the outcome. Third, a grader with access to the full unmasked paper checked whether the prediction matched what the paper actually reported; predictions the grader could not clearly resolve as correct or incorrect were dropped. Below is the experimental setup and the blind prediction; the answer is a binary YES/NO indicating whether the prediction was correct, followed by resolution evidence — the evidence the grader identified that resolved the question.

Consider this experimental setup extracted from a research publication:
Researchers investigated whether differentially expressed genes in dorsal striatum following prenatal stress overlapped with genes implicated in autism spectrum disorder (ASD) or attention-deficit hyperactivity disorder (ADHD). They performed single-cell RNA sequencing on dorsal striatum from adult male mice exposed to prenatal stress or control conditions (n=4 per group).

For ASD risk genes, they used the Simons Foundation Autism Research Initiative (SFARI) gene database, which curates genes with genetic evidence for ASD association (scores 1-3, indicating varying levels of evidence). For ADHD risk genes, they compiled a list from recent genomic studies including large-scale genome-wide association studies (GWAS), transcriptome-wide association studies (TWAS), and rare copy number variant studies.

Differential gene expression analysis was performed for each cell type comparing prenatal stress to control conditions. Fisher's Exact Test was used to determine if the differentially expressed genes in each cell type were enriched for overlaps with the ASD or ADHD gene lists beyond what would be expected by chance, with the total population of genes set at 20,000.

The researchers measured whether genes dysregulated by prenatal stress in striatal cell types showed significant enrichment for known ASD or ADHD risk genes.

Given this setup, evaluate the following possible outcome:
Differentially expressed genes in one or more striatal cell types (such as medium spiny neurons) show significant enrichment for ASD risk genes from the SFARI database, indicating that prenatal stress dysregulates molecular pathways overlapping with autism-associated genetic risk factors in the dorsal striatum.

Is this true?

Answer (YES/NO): YES